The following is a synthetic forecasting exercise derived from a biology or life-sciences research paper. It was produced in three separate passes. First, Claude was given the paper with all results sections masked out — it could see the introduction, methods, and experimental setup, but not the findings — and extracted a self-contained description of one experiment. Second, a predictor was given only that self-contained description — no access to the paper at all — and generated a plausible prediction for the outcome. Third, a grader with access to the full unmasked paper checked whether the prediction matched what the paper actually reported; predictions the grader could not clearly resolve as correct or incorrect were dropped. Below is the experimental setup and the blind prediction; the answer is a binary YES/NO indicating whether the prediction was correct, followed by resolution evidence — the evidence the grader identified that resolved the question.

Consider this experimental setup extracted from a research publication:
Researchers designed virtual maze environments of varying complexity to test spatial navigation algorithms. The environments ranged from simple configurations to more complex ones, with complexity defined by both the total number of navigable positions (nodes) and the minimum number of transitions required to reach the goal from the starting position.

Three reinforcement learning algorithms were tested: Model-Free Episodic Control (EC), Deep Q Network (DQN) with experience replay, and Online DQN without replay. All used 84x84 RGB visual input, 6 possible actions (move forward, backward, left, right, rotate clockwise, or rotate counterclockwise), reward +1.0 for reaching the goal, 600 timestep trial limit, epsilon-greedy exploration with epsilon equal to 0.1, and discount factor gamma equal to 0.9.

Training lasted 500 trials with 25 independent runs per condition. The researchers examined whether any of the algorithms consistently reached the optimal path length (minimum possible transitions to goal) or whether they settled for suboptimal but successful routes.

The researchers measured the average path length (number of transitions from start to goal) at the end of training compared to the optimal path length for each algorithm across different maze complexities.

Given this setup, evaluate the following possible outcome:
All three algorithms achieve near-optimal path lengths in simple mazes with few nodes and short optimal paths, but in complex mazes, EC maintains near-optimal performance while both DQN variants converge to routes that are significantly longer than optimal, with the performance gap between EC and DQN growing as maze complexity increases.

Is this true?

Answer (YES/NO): NO